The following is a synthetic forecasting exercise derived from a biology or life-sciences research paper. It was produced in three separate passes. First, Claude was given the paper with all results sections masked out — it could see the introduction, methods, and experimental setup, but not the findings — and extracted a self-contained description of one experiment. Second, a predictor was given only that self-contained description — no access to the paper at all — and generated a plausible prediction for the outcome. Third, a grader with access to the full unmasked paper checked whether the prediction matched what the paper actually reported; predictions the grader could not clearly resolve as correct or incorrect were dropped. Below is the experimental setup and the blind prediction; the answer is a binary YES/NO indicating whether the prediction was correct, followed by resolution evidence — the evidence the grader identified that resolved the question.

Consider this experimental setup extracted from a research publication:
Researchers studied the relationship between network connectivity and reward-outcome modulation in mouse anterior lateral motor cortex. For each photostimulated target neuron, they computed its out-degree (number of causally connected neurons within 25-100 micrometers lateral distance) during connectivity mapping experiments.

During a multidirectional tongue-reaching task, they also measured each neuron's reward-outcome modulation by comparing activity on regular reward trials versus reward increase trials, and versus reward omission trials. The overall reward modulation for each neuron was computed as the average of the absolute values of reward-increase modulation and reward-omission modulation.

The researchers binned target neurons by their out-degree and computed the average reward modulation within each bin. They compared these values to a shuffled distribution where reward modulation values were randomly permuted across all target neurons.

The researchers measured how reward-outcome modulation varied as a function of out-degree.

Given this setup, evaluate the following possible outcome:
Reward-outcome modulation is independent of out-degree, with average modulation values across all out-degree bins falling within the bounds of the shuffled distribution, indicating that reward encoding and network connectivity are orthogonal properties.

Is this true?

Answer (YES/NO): NO